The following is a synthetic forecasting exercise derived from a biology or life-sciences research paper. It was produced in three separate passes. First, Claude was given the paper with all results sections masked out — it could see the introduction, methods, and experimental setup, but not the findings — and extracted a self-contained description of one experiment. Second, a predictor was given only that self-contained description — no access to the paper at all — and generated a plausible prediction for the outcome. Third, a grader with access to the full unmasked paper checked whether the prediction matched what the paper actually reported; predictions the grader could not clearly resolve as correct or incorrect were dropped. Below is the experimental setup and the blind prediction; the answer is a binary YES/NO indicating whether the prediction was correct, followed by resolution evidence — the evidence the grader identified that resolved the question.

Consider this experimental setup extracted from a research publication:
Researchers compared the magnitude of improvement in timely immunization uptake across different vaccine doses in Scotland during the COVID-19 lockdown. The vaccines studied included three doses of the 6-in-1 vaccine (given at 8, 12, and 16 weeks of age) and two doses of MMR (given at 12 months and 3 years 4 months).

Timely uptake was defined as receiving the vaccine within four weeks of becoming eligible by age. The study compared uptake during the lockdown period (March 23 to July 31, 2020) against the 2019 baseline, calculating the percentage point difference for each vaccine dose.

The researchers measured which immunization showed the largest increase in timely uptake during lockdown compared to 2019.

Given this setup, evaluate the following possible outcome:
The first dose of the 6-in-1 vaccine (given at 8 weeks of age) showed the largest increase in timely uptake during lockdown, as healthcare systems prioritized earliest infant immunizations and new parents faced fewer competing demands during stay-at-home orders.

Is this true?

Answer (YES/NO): NO